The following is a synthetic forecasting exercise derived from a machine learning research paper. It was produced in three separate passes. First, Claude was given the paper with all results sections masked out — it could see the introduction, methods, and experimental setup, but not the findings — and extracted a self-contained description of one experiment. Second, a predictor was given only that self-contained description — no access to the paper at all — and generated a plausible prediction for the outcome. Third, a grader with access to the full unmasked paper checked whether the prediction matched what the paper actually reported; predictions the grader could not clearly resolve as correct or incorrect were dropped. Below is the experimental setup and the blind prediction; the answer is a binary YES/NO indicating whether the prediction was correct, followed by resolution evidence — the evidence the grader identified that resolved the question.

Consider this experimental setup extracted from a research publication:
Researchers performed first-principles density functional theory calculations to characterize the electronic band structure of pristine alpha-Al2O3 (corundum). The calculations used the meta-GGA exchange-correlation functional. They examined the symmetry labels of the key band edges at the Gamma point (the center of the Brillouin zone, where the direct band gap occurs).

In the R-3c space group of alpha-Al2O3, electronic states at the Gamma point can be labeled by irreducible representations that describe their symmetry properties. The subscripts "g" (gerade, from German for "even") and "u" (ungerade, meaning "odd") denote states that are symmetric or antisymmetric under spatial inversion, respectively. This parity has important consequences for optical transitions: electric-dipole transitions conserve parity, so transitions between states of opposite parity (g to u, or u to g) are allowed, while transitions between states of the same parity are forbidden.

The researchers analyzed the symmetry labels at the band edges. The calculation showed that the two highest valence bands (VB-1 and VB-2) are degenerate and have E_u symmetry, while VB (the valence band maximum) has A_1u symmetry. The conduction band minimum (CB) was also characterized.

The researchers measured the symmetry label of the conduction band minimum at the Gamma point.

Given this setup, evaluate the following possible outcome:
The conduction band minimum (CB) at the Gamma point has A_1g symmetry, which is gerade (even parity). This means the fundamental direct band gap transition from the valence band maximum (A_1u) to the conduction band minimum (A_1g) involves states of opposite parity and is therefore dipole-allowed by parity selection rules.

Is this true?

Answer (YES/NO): YES